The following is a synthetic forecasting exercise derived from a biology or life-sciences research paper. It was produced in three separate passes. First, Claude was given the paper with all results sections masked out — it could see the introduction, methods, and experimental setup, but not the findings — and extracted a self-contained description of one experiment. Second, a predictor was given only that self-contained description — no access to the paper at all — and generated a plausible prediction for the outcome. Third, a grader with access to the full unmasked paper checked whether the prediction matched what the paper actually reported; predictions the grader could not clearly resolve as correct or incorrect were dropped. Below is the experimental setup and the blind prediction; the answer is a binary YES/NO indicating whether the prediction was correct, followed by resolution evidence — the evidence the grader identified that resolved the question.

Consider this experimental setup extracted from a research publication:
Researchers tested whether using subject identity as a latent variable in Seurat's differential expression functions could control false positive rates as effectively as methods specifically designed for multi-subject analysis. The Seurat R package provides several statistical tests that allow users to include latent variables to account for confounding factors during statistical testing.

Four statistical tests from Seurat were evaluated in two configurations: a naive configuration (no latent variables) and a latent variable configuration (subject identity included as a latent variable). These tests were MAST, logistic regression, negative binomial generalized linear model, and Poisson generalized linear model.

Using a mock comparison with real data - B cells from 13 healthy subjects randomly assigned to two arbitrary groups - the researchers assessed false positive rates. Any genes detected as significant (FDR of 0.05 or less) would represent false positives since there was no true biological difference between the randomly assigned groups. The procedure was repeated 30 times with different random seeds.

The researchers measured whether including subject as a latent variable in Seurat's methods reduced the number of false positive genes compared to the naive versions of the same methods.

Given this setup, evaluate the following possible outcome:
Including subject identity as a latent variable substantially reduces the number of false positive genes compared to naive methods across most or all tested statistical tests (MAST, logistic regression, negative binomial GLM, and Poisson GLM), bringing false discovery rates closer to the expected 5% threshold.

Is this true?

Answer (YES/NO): NO